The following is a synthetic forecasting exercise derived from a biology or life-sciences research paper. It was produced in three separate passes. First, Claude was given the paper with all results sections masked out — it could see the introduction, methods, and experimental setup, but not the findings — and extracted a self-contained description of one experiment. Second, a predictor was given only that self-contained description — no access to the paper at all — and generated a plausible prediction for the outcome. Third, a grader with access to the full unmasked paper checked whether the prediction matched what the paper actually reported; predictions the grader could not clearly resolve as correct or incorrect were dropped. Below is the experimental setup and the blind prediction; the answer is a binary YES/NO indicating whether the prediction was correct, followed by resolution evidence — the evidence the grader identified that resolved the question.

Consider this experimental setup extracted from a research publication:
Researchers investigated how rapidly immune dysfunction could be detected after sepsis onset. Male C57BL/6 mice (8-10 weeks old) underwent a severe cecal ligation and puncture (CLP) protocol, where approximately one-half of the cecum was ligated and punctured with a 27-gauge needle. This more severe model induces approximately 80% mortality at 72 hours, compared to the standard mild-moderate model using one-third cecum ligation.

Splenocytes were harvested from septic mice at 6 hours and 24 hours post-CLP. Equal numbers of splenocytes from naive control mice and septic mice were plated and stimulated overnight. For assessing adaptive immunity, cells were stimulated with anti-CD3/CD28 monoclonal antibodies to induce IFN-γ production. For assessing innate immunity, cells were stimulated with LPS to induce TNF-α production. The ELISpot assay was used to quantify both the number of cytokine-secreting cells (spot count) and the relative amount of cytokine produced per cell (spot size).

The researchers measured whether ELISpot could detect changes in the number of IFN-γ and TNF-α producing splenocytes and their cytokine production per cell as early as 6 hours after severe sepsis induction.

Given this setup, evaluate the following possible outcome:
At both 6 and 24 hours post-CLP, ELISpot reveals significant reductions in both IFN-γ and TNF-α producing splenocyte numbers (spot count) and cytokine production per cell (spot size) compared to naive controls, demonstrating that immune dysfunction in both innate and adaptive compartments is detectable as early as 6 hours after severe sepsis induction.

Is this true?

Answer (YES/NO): YES